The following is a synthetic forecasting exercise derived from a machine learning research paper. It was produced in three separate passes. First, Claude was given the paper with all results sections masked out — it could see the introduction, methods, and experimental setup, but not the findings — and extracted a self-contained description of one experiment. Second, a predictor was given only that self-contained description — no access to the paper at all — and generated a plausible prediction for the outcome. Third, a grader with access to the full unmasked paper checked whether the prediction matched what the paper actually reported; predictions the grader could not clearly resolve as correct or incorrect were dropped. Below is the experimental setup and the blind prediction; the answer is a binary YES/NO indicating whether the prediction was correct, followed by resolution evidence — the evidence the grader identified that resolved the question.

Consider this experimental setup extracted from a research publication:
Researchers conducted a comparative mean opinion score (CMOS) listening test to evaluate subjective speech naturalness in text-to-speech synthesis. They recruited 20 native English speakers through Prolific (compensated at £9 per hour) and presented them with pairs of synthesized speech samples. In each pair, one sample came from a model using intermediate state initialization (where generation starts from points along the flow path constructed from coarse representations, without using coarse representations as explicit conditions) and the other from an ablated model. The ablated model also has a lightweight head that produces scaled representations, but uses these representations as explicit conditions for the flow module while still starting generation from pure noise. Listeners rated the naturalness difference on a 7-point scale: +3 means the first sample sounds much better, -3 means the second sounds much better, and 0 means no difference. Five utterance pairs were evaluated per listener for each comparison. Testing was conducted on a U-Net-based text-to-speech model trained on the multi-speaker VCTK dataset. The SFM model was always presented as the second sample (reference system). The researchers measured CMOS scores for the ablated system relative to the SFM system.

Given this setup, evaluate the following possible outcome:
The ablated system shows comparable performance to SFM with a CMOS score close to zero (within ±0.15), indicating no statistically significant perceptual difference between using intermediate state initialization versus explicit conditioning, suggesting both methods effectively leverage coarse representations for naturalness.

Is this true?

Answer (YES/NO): NO